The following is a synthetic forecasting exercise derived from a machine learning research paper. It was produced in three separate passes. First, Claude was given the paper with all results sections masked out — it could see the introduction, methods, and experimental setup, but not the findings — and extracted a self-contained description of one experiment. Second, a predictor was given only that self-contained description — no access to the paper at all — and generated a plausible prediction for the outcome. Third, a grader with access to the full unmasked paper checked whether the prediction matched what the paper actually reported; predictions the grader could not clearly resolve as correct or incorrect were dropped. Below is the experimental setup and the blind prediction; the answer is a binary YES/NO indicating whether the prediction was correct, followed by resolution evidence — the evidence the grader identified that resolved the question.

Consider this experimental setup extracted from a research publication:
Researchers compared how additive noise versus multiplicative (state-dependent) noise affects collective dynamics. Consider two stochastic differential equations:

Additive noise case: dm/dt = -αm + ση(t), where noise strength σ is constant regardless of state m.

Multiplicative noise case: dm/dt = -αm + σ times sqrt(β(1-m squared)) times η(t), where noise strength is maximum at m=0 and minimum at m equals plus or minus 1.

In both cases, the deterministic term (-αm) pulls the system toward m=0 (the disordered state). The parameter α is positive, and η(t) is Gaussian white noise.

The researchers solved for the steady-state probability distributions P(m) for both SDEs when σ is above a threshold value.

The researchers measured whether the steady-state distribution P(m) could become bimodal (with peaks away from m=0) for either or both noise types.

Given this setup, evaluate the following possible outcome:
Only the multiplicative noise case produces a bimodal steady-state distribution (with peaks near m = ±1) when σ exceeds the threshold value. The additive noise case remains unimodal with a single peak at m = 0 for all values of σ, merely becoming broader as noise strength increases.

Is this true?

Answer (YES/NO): YES